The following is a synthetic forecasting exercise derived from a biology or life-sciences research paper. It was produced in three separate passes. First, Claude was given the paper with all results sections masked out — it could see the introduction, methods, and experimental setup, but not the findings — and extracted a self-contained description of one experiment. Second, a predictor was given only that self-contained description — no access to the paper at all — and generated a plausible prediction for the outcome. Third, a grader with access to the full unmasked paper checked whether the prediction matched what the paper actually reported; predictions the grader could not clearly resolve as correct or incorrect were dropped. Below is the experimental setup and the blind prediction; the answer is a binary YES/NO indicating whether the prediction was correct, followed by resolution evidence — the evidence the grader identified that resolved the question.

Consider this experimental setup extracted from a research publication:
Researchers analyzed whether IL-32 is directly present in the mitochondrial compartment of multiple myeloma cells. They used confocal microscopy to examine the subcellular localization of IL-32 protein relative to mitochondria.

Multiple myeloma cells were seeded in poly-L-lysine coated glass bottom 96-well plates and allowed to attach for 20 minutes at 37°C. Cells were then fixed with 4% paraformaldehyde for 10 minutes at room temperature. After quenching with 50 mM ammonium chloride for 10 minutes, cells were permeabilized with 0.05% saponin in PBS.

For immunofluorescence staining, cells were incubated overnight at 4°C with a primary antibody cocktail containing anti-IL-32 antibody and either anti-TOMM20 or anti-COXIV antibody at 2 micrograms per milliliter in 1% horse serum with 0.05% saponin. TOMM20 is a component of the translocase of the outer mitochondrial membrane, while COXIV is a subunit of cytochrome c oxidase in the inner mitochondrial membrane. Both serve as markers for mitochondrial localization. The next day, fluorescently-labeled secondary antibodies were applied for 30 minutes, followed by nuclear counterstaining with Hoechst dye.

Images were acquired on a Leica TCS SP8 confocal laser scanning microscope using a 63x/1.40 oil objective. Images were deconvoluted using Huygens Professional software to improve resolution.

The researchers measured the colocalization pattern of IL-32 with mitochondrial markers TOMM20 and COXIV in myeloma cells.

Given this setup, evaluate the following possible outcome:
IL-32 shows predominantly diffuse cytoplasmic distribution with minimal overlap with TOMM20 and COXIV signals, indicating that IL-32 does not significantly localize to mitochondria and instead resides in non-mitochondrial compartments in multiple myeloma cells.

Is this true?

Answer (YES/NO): NO